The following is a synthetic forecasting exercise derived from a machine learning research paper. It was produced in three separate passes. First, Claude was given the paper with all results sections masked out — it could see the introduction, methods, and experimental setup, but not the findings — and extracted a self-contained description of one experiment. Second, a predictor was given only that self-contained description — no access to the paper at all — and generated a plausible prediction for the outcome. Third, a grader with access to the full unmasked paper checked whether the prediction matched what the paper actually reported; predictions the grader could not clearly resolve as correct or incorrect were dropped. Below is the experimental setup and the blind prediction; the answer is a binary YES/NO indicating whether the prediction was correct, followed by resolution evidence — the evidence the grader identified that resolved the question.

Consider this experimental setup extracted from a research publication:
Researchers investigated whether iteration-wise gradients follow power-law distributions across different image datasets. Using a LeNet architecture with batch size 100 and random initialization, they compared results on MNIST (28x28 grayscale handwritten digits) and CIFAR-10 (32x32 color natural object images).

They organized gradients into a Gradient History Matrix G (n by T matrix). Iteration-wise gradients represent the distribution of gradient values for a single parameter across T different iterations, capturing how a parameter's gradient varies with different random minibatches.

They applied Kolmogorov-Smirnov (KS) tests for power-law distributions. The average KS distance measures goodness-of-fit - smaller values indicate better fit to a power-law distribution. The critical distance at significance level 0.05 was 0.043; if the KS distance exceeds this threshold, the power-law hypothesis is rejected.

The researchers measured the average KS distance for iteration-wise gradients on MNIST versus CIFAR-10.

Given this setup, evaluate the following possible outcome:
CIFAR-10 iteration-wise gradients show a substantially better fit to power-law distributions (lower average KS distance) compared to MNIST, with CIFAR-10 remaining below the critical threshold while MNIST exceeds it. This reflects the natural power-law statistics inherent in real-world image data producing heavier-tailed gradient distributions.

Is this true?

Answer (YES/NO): NO